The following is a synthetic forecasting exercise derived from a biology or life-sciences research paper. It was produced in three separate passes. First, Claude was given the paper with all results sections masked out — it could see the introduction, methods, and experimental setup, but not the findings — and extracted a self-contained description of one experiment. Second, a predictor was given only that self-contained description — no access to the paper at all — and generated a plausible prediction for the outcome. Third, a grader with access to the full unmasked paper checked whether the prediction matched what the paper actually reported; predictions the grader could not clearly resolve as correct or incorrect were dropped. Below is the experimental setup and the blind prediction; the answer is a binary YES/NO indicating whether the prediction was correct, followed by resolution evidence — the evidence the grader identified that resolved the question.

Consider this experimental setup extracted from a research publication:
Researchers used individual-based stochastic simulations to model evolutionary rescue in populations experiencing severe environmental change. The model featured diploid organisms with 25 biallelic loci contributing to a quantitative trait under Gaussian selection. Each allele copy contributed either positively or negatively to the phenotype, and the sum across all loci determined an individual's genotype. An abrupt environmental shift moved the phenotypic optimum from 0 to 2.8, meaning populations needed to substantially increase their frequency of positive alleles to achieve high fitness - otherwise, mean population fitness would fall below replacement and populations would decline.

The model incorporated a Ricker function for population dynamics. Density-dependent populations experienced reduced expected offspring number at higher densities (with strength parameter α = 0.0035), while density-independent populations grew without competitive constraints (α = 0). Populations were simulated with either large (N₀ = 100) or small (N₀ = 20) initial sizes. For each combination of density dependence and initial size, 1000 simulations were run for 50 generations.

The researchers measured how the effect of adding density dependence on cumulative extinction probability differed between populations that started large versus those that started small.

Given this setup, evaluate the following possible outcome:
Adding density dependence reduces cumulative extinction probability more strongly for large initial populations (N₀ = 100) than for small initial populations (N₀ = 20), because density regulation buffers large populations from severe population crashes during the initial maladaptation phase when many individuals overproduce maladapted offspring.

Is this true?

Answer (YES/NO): NO